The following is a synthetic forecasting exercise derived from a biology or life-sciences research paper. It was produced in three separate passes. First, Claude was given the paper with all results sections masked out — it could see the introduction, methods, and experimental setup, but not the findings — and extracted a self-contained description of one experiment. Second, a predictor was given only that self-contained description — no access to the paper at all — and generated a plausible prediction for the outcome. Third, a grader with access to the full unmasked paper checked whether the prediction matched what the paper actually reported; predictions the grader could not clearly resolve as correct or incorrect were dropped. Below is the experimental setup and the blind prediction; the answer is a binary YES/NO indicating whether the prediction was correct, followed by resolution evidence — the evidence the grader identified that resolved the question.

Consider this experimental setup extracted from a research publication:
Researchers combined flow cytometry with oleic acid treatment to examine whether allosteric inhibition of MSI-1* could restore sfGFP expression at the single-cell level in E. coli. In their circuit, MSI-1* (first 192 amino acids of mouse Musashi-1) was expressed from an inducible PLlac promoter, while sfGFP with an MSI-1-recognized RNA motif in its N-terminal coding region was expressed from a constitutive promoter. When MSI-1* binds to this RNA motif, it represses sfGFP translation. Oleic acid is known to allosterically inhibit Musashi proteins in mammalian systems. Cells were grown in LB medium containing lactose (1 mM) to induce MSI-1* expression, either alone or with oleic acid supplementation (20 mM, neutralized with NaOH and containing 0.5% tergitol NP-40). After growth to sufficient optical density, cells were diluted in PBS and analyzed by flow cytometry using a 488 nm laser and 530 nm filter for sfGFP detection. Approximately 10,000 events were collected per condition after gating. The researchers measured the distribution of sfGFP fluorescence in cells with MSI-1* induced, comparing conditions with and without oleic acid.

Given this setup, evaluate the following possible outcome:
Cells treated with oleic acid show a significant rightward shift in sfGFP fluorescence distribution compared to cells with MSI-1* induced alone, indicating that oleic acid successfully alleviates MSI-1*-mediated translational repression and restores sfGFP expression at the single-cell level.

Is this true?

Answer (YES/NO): YES